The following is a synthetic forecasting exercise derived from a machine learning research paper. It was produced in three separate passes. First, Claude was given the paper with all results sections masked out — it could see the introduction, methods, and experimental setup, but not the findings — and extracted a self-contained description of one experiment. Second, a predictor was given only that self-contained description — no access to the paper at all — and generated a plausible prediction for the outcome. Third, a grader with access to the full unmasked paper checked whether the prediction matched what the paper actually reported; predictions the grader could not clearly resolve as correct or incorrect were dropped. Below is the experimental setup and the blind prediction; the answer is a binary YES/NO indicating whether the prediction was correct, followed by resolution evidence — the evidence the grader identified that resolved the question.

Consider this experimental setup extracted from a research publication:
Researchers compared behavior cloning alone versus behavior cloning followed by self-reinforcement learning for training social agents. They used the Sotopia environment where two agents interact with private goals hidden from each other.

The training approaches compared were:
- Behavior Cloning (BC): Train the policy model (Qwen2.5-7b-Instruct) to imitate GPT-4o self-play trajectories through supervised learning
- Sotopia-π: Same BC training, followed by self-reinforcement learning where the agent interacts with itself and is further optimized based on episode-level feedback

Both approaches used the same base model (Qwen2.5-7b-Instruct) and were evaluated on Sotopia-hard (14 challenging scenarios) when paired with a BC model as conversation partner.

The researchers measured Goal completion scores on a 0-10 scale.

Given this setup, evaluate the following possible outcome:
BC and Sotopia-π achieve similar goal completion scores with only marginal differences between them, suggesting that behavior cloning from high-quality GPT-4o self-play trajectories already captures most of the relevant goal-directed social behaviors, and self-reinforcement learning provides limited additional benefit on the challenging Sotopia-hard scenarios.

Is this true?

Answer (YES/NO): YES